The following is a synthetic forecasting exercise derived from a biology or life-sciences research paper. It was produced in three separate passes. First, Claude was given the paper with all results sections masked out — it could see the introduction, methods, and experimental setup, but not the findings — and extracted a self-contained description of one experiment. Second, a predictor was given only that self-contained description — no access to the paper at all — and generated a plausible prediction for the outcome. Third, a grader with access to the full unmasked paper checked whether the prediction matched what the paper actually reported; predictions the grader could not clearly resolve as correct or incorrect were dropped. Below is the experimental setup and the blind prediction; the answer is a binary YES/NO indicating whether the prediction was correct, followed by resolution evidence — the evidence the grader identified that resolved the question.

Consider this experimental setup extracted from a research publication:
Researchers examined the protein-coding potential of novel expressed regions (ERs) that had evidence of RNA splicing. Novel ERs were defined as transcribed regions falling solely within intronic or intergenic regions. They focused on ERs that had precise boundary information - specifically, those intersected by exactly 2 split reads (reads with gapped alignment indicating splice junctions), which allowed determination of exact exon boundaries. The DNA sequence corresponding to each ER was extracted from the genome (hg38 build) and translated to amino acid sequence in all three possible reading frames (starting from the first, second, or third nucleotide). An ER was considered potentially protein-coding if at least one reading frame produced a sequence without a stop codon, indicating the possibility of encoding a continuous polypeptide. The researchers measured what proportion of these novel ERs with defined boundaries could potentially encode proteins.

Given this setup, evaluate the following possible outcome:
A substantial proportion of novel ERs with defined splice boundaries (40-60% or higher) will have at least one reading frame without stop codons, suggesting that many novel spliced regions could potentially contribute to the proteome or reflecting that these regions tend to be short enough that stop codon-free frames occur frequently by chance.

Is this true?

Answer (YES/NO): YES